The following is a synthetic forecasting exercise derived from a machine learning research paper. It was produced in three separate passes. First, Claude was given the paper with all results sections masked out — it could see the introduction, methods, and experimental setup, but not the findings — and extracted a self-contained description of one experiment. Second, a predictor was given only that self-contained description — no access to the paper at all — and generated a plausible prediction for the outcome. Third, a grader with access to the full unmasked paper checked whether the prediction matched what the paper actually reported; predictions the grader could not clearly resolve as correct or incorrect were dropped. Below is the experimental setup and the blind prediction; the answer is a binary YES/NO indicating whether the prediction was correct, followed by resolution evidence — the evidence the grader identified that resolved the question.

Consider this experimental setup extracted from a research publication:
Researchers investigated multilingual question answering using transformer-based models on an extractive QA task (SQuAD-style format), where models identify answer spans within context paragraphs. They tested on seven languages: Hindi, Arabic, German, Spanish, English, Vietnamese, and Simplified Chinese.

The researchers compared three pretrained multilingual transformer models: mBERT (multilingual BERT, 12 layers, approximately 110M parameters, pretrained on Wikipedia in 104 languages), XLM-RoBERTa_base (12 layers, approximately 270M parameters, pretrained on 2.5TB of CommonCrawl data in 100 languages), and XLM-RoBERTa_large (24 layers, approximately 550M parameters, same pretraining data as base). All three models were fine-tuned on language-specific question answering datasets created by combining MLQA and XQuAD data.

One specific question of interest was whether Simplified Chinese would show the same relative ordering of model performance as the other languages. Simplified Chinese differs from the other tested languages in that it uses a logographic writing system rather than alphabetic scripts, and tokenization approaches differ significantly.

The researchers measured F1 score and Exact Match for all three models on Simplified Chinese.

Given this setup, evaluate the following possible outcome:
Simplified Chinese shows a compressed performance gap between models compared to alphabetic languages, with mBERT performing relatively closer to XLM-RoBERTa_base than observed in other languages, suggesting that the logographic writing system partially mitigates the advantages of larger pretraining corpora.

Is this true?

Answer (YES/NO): NO